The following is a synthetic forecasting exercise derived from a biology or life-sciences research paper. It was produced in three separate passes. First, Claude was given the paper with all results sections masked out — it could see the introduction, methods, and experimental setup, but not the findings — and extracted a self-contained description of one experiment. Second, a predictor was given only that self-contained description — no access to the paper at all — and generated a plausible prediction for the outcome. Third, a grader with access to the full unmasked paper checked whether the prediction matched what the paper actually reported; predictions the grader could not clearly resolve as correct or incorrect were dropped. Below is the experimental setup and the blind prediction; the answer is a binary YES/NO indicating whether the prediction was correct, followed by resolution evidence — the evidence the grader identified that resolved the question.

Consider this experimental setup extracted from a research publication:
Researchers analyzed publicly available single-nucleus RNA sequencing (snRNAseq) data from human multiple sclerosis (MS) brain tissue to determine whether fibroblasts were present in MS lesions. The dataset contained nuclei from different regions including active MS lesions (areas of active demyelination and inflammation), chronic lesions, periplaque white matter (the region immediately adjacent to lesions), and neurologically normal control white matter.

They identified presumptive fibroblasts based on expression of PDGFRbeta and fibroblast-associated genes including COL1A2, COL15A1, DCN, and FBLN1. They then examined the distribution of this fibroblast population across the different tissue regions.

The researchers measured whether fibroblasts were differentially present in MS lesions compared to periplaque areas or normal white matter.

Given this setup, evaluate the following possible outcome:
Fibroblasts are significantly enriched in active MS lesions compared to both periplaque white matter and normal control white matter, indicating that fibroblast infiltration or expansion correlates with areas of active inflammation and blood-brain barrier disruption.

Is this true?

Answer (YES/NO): NO